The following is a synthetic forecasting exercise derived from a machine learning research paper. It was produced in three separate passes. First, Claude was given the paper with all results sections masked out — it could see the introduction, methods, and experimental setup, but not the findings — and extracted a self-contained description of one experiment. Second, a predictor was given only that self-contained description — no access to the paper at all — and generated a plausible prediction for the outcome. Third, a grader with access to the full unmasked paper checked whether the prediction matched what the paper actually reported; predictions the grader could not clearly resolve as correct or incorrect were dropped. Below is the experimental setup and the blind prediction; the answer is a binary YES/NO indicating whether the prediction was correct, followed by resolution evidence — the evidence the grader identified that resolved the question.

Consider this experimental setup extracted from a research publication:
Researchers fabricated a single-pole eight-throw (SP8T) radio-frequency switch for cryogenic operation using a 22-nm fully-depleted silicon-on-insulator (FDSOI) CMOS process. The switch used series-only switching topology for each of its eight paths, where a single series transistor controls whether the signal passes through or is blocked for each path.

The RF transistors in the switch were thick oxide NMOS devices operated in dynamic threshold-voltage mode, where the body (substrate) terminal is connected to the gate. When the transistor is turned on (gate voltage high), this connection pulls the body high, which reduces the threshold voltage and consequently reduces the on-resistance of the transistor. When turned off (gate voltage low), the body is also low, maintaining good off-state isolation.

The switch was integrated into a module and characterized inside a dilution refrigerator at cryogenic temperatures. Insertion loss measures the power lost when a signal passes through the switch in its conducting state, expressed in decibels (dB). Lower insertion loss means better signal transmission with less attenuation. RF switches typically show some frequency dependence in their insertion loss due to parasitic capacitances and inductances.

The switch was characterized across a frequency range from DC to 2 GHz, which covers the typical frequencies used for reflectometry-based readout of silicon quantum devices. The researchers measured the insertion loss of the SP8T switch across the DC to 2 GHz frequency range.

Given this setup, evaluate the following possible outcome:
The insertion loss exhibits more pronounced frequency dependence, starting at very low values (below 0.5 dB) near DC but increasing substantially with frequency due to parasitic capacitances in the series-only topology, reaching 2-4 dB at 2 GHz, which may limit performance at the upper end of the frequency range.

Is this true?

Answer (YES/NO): NO